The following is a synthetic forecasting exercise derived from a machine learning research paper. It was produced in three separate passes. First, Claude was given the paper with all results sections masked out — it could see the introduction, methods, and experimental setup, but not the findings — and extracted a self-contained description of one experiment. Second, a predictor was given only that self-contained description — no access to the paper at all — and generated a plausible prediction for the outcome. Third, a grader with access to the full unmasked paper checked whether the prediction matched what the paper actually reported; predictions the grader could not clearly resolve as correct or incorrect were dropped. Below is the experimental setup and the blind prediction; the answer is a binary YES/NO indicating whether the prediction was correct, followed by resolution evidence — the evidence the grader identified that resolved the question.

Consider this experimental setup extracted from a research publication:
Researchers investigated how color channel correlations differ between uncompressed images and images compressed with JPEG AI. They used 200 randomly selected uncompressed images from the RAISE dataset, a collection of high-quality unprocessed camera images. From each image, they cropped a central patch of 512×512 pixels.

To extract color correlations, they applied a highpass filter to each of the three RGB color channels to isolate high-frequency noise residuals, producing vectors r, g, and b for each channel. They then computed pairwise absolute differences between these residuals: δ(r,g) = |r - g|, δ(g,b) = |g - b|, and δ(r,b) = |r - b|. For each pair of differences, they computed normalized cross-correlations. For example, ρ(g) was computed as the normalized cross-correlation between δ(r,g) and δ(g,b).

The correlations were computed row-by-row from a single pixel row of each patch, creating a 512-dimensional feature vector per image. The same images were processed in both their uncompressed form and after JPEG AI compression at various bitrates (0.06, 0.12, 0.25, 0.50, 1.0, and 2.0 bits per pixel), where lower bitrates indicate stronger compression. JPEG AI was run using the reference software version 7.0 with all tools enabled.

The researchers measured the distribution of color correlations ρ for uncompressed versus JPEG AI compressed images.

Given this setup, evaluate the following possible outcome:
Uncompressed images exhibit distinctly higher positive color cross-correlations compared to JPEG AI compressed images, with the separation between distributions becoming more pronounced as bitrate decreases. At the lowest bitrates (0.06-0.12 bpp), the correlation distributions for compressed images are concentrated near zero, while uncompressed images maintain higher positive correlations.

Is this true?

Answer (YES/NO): NO